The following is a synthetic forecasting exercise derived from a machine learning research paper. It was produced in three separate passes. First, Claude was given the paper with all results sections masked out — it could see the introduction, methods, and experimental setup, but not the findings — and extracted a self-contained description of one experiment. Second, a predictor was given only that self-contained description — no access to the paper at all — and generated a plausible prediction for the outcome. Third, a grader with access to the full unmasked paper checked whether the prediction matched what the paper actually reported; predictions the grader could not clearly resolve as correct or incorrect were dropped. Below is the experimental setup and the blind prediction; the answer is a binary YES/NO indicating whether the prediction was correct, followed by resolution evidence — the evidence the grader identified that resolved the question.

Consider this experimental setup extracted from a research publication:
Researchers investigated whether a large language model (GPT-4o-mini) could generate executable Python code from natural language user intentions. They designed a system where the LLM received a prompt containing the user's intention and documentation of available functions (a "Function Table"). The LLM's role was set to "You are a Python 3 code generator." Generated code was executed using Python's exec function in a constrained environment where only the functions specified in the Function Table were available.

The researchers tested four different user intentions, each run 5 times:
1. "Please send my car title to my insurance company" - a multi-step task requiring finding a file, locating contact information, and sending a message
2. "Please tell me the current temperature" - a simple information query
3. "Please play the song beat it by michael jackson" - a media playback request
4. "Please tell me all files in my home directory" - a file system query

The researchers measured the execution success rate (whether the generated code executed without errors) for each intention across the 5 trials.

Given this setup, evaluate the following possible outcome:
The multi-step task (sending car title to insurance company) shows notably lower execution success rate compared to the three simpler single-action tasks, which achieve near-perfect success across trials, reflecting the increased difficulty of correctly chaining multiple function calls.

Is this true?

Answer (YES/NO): NO